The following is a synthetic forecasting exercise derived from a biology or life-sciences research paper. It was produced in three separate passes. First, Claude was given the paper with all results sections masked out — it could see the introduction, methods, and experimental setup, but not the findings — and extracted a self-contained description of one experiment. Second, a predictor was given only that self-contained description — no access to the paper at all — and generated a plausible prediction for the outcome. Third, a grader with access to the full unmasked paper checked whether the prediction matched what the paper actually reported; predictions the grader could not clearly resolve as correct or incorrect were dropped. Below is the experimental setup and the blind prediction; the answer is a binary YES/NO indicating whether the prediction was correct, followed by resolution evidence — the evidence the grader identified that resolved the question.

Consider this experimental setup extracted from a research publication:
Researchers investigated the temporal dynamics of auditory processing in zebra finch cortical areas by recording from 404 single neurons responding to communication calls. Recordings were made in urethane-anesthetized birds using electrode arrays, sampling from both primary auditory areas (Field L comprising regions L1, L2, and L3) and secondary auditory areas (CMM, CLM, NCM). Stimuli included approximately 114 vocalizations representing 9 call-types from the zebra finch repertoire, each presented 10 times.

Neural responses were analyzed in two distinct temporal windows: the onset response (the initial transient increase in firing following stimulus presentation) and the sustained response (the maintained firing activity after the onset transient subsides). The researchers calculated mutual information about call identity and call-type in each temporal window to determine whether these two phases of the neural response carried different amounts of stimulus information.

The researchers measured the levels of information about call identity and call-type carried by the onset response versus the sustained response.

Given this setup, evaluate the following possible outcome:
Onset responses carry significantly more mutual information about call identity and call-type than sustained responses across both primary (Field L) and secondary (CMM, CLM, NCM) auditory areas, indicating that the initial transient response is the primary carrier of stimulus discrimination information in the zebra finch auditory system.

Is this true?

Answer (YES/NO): NO